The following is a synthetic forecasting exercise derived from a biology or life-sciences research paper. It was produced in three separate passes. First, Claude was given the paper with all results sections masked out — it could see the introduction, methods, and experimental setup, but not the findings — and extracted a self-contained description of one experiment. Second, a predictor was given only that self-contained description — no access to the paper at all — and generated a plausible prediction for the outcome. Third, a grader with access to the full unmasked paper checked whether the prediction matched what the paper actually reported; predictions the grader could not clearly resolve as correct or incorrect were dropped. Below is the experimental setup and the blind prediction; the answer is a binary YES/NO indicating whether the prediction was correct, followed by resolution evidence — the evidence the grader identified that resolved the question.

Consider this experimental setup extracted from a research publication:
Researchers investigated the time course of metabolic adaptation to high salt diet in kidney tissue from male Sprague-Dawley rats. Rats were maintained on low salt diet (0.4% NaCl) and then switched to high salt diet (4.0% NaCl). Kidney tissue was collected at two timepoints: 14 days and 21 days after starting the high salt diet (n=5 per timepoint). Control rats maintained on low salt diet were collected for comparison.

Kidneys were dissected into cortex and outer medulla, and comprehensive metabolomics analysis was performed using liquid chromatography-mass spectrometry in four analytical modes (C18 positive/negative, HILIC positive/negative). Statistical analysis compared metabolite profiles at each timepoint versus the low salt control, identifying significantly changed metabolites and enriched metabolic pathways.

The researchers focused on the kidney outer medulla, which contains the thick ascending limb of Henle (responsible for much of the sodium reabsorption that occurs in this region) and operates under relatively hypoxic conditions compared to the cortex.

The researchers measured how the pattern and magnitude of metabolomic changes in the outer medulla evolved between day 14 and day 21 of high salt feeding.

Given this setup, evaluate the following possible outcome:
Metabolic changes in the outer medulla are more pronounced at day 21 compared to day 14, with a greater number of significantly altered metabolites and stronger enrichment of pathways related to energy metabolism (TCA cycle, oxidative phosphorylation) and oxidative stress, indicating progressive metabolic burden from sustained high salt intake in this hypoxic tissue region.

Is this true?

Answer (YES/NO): NO